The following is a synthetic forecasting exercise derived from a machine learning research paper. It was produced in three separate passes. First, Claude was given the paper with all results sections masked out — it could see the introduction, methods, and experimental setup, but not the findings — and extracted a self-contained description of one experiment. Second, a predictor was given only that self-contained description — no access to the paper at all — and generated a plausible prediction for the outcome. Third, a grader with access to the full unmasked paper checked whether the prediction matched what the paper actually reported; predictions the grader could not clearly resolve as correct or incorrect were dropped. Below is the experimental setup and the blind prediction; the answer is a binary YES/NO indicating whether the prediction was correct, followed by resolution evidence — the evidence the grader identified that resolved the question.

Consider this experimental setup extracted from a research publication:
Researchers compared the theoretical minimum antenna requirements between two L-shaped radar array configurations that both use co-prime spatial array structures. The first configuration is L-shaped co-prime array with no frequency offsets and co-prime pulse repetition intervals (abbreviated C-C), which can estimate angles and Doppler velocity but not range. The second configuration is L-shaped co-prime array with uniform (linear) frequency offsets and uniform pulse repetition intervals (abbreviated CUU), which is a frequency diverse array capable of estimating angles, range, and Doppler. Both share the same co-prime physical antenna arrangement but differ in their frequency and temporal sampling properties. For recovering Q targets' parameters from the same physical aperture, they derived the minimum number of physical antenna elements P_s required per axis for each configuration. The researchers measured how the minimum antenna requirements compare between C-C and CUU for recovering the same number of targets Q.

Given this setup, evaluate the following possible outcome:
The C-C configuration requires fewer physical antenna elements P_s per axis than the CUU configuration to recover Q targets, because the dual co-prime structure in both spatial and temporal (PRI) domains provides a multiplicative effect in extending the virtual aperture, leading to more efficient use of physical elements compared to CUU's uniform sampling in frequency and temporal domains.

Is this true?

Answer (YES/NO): NO